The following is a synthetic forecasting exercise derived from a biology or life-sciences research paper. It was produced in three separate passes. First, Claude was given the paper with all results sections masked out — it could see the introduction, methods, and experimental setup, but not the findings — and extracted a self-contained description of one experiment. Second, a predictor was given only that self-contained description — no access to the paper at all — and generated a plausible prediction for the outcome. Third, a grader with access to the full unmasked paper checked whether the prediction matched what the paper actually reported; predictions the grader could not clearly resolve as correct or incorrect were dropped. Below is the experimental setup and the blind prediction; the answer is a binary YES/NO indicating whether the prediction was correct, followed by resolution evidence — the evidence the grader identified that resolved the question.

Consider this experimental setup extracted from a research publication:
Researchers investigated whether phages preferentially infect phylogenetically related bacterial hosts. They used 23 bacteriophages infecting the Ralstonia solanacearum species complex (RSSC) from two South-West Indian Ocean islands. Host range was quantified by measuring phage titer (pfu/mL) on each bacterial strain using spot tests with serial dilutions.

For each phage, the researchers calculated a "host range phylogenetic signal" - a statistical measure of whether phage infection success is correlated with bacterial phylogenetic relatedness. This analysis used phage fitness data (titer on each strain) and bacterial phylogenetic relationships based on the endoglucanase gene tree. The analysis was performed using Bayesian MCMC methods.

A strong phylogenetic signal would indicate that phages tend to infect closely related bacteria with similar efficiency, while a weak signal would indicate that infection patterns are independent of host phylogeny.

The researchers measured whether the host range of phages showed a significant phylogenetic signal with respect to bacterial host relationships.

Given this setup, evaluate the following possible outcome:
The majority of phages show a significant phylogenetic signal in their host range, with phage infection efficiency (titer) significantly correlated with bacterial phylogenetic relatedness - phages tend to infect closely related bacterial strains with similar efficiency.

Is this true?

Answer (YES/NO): NO